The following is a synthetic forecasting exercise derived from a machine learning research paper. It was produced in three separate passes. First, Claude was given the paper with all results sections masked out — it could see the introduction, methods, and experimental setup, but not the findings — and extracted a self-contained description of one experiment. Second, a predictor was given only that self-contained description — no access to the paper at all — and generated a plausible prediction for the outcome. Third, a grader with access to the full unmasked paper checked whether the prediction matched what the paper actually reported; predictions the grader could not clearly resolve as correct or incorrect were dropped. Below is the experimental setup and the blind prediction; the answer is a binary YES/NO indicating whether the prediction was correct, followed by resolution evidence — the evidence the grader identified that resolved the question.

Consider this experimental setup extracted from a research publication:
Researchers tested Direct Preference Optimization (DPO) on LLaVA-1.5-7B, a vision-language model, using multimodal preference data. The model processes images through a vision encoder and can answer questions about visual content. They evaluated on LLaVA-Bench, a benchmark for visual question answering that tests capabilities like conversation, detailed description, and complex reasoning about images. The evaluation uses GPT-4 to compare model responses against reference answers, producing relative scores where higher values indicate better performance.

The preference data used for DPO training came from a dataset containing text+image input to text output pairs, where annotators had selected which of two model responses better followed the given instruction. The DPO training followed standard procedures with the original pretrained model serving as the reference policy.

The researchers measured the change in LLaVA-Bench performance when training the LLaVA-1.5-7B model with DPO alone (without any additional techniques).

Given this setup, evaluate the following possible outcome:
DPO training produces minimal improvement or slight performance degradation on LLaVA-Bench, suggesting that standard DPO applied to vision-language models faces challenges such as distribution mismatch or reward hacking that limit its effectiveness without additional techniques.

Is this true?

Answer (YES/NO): YES